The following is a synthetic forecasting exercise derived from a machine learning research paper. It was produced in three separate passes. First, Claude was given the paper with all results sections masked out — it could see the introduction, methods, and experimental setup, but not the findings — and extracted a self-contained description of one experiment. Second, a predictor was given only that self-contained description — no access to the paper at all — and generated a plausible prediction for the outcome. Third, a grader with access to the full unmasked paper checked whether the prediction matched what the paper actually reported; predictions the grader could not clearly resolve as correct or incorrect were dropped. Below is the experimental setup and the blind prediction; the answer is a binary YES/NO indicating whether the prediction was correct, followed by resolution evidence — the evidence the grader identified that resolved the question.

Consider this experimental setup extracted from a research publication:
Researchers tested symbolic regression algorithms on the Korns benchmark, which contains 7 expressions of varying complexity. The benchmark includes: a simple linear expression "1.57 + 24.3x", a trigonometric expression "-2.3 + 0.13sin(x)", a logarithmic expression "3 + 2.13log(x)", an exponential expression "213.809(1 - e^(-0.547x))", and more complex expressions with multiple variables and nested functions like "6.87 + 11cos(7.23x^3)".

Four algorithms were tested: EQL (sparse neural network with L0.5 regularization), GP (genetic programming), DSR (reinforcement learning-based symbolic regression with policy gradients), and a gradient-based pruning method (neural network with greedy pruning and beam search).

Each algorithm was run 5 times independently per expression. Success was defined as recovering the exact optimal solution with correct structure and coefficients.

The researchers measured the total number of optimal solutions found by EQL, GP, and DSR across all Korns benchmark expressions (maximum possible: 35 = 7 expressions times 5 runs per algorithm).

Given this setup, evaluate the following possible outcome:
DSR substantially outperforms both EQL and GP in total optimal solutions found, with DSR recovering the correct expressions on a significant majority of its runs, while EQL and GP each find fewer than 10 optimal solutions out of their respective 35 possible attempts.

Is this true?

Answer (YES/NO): NO